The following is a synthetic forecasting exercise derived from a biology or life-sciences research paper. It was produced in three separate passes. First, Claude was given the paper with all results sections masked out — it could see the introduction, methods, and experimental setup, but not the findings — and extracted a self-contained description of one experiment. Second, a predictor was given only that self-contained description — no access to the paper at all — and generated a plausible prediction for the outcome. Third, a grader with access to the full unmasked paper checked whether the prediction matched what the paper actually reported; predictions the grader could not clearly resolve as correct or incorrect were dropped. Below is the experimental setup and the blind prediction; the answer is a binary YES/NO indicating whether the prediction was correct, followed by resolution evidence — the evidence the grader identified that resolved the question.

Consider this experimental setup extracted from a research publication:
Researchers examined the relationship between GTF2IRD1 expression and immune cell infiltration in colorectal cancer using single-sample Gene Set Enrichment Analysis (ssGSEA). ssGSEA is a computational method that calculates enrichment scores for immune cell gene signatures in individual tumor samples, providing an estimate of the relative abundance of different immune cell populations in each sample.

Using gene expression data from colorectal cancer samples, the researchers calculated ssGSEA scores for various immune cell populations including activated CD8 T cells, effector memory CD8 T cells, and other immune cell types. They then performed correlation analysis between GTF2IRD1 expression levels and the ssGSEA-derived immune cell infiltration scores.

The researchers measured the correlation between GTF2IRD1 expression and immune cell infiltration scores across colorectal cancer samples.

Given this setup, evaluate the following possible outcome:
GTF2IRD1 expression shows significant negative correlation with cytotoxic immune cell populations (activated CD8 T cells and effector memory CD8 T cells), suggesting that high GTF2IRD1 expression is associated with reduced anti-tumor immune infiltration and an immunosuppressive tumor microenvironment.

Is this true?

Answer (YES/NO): YES